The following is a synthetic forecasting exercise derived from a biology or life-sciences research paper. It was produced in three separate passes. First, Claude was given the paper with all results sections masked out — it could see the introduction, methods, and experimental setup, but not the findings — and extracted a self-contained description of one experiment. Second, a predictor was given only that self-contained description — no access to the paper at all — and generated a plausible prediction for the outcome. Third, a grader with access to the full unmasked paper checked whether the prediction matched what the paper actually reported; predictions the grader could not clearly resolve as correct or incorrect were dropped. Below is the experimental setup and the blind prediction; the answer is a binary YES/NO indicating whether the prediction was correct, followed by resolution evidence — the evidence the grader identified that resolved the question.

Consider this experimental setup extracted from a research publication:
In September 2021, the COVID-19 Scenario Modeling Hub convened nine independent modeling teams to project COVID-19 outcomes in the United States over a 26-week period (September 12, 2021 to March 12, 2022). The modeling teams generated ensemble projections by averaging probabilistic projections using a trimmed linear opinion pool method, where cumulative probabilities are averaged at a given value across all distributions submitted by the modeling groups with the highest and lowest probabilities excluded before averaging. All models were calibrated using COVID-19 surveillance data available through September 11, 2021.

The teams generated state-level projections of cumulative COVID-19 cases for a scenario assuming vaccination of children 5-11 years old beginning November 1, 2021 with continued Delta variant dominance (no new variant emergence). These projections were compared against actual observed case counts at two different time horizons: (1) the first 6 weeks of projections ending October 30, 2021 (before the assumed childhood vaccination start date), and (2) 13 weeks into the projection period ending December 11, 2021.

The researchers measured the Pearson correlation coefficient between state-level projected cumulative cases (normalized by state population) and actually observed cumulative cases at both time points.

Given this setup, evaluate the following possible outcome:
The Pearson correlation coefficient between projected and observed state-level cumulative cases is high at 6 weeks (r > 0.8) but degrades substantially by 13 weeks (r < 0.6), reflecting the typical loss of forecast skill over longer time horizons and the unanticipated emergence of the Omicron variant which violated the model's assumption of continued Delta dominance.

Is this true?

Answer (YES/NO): NO